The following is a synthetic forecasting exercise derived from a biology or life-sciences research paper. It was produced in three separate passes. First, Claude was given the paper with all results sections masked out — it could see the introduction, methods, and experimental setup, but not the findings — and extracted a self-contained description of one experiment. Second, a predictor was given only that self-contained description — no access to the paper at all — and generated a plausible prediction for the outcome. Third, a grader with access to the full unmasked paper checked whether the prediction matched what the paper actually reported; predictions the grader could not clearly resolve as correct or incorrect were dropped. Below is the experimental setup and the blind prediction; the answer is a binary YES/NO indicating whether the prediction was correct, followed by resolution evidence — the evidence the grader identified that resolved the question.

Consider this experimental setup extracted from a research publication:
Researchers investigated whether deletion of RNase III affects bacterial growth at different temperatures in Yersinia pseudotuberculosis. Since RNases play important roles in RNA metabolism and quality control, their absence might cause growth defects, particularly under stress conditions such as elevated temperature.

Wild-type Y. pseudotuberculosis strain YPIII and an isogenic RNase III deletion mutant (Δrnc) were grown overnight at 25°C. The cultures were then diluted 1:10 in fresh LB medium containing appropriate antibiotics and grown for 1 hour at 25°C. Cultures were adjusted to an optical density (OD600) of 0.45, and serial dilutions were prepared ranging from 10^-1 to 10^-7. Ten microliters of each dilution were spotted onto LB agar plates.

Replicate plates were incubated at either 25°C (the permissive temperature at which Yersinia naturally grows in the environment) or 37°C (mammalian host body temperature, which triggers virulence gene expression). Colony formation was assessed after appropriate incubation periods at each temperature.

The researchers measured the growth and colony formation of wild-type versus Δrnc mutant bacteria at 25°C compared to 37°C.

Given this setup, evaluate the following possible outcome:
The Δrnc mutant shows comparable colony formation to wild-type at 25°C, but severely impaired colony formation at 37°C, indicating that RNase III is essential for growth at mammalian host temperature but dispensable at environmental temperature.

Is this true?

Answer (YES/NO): NO